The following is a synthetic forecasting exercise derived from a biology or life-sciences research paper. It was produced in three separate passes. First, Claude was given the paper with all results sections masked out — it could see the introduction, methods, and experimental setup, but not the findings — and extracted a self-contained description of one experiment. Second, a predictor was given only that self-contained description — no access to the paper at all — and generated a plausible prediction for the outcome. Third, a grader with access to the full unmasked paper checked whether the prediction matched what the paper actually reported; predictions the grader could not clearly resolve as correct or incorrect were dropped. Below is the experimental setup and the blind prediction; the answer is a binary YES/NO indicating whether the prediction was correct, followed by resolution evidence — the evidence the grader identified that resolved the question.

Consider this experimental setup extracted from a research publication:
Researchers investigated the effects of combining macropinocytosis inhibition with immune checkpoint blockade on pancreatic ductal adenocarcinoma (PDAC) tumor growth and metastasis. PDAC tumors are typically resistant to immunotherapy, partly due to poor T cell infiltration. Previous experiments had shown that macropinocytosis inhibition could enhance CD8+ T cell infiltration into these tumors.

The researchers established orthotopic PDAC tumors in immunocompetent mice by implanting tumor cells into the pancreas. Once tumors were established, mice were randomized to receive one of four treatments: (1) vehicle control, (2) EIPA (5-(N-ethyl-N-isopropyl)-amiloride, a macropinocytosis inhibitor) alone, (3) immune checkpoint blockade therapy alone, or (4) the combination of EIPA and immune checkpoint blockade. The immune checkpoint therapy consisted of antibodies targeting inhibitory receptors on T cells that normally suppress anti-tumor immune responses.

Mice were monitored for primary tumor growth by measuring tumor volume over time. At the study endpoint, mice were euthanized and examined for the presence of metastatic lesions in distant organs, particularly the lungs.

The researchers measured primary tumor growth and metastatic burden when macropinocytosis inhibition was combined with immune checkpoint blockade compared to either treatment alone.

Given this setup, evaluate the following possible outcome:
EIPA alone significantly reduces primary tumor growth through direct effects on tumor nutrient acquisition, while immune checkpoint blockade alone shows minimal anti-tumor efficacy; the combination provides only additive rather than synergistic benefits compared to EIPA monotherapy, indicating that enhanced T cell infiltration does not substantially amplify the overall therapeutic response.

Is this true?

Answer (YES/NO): NO